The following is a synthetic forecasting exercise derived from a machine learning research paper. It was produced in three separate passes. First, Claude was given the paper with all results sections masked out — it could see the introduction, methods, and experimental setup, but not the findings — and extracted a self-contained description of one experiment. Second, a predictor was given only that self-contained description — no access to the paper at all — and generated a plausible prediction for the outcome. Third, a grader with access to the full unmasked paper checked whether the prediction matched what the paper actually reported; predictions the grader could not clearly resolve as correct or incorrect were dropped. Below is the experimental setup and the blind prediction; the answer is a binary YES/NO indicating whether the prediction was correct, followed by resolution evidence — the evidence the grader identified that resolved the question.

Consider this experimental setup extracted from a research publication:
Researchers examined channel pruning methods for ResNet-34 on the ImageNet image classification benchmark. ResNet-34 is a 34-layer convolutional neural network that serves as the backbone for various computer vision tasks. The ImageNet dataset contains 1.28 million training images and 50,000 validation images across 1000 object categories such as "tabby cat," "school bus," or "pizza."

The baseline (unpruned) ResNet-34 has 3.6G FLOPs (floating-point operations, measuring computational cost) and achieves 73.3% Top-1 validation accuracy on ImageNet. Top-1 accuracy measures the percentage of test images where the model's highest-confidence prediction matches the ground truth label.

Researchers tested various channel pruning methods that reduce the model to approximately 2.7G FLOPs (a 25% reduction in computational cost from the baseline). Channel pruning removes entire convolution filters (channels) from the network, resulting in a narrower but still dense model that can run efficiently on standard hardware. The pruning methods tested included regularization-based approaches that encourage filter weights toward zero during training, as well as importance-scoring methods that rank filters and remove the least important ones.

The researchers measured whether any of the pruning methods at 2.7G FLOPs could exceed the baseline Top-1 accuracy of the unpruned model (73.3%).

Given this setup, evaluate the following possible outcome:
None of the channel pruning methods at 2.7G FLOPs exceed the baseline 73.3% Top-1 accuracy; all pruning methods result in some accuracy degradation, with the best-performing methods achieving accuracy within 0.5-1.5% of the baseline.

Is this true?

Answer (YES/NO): NO